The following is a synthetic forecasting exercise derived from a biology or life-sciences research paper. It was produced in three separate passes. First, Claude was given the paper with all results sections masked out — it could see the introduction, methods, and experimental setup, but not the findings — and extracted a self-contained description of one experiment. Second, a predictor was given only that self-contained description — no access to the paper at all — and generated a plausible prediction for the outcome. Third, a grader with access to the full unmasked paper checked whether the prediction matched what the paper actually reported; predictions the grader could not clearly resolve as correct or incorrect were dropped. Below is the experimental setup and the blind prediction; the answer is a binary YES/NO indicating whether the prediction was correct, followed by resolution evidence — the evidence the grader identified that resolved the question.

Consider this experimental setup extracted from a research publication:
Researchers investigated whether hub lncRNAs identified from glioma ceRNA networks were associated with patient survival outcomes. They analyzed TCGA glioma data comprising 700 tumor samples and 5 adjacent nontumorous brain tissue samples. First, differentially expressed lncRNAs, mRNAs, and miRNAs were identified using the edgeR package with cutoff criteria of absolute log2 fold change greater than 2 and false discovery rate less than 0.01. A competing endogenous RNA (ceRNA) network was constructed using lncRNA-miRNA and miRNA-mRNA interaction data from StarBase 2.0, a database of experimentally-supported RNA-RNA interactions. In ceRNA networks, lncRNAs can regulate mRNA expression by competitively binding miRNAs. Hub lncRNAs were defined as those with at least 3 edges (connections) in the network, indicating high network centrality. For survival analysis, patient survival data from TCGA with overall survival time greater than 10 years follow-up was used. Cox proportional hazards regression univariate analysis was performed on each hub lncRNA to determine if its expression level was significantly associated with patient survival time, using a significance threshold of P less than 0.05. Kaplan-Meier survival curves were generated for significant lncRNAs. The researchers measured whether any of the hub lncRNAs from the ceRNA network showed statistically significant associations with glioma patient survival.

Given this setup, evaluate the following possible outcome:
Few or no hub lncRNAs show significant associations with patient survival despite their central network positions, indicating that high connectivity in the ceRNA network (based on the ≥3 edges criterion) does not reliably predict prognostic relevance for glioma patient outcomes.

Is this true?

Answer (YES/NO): NO